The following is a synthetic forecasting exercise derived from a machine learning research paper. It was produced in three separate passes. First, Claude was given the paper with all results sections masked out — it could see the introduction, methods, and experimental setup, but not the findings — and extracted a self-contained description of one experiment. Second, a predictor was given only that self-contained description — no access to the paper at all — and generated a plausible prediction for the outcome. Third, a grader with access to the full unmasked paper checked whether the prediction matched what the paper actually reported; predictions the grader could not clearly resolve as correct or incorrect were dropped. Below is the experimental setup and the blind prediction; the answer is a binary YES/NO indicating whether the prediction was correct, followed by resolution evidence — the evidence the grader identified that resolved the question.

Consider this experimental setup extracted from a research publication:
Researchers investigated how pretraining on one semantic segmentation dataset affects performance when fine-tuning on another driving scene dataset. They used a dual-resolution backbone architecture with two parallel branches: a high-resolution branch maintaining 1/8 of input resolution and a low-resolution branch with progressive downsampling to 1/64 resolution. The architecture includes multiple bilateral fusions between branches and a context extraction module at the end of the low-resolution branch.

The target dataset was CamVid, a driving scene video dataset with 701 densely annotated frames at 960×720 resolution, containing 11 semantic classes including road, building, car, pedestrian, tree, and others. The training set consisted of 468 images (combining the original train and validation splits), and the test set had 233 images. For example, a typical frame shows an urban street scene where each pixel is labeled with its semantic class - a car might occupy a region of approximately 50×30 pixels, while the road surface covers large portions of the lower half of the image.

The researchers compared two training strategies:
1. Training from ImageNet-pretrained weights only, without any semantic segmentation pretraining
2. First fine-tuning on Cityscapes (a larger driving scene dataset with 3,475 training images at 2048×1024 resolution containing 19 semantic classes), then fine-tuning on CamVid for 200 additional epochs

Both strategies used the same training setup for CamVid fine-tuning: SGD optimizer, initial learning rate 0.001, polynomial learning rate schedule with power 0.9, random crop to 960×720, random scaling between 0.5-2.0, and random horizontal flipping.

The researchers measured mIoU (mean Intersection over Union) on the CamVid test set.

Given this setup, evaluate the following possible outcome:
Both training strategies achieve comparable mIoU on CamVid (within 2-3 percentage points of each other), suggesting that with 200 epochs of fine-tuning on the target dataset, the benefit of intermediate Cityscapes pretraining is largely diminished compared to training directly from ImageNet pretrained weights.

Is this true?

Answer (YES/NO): NO